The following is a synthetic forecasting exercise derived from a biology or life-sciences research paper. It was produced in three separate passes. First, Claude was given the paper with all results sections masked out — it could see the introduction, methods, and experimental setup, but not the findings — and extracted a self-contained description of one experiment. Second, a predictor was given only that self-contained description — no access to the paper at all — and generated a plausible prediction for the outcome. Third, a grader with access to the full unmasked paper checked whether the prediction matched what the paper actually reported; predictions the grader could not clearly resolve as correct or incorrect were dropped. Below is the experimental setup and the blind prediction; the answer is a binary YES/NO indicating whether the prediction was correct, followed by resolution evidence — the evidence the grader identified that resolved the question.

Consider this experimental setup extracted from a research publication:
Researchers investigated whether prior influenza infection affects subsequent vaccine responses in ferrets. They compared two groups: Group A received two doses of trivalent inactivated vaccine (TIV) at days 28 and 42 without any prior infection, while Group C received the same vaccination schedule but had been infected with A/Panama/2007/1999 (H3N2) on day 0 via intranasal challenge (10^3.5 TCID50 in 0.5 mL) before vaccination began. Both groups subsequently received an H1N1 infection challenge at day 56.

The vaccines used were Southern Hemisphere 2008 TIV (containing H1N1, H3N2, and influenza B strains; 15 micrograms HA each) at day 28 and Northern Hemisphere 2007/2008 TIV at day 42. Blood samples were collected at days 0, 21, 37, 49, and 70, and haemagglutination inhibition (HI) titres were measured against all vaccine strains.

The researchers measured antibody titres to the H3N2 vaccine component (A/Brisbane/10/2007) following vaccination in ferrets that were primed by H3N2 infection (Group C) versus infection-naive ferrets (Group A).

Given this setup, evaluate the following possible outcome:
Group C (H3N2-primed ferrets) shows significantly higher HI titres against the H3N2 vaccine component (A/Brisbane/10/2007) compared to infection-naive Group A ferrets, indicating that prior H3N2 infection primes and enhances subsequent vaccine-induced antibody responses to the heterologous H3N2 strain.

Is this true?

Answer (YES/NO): YES